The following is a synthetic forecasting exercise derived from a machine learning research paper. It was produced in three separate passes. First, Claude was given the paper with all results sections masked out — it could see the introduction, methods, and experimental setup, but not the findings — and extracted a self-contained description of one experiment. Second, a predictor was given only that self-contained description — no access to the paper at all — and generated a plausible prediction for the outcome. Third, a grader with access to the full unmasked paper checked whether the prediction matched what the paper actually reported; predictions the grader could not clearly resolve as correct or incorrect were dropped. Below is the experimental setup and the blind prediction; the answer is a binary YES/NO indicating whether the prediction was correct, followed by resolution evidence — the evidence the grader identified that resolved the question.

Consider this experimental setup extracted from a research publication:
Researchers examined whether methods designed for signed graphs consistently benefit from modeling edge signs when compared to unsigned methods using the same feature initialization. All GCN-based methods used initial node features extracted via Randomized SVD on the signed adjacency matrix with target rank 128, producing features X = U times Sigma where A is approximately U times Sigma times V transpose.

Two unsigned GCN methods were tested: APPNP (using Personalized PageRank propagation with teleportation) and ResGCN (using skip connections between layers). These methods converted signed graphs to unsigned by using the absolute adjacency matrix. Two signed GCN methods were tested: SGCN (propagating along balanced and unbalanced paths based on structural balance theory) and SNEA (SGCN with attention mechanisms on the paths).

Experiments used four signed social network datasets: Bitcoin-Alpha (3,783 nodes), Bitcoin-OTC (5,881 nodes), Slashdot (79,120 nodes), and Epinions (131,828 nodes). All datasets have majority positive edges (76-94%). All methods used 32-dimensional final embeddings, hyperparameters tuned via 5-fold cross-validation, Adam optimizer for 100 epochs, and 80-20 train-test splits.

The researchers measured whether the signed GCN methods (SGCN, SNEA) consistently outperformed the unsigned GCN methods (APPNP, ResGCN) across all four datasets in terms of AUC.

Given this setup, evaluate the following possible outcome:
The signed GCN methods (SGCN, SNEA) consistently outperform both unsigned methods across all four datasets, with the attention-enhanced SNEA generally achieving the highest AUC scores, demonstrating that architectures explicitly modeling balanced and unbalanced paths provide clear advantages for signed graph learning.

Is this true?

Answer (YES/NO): NO